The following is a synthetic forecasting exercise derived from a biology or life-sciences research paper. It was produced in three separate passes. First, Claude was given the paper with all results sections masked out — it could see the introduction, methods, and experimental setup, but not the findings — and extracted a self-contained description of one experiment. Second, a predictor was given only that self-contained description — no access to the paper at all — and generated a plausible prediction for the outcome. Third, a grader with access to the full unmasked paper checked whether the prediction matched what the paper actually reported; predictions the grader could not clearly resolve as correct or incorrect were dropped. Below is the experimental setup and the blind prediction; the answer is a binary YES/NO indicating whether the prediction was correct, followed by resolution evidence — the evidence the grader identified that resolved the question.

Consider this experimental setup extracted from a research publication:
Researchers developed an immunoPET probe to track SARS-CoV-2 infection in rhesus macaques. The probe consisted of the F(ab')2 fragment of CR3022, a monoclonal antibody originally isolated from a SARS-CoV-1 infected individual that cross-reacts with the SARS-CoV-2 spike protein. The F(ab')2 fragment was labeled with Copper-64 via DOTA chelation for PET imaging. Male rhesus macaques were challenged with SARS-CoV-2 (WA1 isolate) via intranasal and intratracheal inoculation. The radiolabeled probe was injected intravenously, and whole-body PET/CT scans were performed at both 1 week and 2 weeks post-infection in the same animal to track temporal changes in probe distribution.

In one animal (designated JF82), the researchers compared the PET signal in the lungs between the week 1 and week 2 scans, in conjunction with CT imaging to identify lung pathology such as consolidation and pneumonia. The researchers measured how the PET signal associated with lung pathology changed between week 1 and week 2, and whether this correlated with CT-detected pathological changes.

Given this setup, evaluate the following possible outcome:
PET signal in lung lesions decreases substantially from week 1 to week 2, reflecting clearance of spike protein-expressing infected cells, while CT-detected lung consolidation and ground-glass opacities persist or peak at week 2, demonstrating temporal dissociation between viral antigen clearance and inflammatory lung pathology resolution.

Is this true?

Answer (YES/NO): NO